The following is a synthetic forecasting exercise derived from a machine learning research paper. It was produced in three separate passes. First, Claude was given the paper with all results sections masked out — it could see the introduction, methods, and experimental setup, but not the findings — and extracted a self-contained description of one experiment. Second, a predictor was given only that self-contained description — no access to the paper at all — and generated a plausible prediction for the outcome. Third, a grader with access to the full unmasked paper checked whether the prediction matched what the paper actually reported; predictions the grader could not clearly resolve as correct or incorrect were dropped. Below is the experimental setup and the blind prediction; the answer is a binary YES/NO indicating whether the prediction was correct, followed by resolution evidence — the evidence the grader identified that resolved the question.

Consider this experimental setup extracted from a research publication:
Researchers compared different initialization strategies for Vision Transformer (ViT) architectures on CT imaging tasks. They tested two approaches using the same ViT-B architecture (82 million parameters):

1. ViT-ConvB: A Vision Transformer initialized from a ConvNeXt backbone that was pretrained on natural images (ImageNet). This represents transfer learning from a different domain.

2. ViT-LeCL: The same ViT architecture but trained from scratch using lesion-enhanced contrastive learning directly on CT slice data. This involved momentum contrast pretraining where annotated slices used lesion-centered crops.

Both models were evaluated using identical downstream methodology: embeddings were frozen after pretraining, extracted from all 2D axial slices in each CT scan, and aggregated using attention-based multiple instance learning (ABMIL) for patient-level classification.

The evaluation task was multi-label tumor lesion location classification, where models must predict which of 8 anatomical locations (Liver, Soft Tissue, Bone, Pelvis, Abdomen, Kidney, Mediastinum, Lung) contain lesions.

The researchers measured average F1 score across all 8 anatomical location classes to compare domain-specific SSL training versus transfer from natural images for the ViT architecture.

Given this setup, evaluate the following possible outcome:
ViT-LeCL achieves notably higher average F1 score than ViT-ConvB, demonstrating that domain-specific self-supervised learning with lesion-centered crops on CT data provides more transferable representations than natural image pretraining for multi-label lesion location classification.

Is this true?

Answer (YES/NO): NO